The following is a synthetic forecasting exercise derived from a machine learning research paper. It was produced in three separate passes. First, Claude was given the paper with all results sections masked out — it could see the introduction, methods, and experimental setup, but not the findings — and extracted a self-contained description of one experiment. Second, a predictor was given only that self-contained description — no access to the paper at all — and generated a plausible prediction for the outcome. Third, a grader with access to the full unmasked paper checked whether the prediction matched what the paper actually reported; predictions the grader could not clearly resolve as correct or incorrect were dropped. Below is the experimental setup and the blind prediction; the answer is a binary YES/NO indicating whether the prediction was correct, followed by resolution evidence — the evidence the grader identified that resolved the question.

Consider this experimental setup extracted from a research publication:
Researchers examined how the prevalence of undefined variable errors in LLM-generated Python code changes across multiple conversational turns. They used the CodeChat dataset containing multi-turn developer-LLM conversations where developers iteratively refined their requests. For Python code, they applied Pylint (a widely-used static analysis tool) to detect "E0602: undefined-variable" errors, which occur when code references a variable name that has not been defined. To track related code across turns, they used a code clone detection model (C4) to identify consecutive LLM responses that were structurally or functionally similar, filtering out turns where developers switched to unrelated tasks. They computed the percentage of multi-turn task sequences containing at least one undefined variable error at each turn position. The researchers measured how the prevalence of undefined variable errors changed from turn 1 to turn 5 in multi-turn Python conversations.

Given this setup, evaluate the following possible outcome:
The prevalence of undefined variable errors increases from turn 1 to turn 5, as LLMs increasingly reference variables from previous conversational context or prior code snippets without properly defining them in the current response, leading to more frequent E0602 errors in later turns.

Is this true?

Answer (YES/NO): YES